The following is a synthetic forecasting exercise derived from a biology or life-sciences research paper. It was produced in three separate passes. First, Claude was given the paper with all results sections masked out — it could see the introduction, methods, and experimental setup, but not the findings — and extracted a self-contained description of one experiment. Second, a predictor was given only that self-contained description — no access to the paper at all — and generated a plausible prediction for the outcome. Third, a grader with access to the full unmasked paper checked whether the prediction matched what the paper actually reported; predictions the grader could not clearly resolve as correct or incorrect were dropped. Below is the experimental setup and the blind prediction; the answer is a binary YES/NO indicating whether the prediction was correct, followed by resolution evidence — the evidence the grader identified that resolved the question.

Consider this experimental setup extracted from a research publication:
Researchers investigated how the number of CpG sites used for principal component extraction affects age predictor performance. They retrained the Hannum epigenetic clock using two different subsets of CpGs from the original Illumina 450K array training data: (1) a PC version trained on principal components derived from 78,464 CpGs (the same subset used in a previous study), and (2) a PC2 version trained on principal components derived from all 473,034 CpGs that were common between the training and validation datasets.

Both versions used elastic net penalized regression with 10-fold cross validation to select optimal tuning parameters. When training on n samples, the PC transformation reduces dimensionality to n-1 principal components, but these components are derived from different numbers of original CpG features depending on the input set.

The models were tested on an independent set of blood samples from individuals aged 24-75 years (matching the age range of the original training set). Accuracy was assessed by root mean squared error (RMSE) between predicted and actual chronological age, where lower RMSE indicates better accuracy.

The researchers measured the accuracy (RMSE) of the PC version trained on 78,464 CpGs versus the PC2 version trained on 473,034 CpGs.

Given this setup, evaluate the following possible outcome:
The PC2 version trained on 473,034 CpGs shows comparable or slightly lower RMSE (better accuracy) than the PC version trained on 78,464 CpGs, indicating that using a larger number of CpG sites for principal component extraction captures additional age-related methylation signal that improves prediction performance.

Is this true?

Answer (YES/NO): NO